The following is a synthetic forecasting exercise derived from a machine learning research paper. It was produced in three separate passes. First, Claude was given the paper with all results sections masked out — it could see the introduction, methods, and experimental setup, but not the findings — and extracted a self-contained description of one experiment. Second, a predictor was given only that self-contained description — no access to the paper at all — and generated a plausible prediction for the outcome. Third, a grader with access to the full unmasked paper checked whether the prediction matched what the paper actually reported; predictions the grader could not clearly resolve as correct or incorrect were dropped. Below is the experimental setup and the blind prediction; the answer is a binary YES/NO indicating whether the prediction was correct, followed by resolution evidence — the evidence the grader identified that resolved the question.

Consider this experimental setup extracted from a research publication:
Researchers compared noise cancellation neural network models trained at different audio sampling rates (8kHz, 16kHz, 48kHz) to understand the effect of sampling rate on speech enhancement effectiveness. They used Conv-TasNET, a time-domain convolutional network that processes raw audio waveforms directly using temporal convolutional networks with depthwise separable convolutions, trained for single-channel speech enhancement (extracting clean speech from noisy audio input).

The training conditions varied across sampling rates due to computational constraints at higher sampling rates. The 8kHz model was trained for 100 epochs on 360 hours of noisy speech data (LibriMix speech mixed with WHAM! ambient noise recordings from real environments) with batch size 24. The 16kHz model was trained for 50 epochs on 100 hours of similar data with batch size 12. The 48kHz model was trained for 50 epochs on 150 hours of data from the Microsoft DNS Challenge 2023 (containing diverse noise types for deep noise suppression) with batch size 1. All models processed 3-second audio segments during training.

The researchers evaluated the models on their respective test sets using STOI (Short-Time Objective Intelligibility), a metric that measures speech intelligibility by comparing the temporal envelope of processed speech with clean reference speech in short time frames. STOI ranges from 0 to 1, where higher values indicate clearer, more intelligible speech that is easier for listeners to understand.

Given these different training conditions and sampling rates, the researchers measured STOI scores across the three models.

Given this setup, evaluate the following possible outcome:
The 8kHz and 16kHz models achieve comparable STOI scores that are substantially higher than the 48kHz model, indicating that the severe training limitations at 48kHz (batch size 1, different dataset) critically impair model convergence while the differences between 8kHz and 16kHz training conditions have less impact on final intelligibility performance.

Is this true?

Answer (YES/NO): YES